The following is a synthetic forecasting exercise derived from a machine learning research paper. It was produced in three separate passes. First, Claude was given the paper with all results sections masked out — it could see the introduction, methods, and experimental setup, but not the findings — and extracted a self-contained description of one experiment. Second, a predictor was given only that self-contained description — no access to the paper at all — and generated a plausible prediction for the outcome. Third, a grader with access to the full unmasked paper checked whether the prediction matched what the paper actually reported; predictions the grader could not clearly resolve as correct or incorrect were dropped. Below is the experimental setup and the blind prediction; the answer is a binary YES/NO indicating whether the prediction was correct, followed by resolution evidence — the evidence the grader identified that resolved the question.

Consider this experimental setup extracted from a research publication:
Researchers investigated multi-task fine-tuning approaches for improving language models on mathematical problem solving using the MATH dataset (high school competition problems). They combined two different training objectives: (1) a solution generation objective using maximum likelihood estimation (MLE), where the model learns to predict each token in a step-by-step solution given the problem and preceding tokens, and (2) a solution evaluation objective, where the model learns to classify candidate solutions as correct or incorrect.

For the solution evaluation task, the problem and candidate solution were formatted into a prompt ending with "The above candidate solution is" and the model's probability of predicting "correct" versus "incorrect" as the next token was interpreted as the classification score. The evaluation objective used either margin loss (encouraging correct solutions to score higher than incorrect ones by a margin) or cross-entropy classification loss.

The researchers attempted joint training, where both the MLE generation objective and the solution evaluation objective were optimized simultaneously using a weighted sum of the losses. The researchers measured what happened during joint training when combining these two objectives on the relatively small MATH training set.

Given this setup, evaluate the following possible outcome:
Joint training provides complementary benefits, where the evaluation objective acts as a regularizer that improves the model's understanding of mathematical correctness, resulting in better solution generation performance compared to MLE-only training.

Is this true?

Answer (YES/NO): NO